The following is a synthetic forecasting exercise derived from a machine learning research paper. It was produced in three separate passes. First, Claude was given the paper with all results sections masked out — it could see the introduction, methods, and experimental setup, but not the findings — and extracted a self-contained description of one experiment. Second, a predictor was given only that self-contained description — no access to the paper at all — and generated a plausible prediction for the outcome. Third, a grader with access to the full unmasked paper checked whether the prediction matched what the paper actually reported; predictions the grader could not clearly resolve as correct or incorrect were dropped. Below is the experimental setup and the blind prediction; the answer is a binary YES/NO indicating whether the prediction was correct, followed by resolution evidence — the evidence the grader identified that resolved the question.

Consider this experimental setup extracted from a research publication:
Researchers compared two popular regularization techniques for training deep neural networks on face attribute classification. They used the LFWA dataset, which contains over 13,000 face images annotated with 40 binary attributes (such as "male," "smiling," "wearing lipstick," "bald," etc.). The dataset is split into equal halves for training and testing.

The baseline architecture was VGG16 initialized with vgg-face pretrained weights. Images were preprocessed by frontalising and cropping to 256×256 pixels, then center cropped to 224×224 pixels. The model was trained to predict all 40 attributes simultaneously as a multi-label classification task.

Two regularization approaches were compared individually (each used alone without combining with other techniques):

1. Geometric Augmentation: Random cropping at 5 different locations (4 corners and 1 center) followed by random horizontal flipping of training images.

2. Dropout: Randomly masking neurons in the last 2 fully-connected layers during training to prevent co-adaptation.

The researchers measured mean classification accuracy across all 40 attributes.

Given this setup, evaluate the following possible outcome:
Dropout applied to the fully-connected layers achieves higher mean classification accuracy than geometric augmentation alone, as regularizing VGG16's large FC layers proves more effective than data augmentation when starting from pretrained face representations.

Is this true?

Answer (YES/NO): NO